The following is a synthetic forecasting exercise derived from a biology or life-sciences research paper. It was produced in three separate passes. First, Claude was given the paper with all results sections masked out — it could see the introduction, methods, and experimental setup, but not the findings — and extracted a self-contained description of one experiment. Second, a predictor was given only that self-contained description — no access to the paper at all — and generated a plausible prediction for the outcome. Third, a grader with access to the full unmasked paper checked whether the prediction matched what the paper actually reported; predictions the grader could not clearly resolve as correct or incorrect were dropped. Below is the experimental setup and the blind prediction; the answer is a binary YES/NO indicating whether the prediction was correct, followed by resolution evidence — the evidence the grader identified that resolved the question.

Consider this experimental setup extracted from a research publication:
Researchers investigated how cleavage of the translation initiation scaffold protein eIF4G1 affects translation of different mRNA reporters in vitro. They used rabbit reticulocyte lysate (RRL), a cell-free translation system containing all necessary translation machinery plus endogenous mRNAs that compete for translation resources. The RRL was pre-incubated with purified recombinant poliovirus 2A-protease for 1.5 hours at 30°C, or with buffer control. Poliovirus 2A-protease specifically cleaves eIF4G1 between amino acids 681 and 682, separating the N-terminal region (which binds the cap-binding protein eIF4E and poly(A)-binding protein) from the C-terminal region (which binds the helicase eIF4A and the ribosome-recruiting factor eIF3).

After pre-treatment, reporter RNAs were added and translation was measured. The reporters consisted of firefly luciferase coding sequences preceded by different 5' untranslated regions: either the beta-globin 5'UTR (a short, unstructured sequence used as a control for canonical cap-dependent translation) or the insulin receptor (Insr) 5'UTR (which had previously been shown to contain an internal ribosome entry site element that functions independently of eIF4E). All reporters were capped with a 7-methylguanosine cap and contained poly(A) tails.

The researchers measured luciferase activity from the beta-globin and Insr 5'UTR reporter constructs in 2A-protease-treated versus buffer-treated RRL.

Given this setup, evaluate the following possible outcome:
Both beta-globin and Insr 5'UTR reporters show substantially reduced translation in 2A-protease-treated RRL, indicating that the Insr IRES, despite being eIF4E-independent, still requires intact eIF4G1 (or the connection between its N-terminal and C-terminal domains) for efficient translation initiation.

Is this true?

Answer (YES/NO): NO